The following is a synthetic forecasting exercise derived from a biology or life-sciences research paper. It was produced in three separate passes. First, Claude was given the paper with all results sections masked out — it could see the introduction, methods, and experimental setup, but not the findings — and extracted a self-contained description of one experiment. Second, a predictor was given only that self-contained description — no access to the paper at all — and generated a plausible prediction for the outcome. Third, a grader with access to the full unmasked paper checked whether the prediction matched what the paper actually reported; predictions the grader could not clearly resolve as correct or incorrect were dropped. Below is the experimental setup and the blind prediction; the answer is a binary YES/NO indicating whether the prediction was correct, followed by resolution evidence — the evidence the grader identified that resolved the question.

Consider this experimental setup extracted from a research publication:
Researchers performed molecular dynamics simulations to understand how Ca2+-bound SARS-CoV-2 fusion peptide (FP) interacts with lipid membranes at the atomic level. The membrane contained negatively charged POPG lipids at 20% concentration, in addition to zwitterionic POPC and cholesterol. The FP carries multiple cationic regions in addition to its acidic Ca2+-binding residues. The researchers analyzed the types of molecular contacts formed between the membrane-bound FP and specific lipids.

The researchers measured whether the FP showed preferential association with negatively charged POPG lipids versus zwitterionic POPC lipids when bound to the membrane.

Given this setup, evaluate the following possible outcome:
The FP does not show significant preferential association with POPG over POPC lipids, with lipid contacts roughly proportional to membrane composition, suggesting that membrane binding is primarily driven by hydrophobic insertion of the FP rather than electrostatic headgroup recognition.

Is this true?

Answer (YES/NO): NO